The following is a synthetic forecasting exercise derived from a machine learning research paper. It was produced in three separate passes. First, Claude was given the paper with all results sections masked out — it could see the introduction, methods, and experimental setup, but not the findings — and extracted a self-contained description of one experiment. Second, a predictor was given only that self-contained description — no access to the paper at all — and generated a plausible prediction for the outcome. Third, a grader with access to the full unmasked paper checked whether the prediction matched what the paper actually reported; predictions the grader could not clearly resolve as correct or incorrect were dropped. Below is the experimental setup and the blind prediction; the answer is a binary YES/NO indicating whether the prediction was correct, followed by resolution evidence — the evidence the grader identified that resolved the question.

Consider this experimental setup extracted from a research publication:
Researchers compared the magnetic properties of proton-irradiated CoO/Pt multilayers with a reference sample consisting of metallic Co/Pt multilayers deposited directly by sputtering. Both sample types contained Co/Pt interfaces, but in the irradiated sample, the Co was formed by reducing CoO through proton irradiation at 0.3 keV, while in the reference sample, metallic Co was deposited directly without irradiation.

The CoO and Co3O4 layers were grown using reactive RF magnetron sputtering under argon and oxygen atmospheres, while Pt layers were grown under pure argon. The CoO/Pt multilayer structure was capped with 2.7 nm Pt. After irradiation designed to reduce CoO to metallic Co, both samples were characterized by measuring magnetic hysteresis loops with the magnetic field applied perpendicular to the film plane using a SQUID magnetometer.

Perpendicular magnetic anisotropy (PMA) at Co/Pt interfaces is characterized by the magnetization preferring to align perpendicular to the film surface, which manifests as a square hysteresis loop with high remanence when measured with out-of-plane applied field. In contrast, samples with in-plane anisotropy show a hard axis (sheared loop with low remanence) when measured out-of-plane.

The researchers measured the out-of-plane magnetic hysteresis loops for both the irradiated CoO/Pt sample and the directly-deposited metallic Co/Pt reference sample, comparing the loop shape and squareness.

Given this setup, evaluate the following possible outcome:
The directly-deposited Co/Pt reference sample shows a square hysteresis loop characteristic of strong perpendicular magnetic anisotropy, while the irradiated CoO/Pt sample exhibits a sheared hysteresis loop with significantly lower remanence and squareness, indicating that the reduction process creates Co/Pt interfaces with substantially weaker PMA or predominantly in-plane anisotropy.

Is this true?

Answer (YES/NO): NO